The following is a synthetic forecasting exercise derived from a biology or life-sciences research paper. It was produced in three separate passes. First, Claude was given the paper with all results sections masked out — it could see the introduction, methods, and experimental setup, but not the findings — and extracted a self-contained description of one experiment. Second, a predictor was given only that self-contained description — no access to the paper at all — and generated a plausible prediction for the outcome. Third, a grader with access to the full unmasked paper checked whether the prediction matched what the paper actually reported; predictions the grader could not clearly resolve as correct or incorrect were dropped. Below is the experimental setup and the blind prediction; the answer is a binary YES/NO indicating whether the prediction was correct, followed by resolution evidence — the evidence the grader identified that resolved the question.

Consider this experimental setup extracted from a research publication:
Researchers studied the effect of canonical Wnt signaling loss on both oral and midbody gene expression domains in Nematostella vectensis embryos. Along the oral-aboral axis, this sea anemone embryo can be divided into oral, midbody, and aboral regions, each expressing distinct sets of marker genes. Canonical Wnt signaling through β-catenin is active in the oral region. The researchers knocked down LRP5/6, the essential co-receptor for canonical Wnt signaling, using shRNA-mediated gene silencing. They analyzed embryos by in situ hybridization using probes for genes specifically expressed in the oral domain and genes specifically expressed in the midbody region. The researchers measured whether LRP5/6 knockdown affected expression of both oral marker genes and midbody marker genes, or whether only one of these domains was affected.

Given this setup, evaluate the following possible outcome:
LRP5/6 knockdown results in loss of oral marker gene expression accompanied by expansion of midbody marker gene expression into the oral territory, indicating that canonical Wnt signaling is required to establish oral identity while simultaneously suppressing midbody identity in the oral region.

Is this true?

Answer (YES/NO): NO